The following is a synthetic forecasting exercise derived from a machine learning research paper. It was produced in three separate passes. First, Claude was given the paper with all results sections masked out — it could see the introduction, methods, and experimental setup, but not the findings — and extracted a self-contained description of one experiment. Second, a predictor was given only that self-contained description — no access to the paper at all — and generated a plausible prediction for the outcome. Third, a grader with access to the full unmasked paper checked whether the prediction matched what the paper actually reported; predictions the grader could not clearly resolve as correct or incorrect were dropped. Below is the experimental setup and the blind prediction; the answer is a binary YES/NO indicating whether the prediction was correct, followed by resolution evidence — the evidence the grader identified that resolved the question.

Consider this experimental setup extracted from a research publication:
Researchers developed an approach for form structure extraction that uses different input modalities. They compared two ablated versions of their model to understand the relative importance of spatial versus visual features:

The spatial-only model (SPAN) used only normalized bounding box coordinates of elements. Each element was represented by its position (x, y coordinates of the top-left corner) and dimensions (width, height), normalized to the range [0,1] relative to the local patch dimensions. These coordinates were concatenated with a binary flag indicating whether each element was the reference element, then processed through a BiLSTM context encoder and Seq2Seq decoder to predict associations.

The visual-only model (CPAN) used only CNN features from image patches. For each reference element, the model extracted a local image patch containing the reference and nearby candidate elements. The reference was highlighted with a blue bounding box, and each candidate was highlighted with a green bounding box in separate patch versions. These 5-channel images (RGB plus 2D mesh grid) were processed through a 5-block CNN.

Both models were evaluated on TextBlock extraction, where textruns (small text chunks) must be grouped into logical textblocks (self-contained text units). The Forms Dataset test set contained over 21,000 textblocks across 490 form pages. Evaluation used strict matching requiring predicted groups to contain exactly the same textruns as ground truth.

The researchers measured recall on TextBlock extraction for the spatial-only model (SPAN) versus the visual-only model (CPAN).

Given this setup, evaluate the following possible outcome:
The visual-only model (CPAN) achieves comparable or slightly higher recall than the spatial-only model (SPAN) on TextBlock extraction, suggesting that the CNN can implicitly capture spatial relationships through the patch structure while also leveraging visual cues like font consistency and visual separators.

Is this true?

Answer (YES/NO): YES